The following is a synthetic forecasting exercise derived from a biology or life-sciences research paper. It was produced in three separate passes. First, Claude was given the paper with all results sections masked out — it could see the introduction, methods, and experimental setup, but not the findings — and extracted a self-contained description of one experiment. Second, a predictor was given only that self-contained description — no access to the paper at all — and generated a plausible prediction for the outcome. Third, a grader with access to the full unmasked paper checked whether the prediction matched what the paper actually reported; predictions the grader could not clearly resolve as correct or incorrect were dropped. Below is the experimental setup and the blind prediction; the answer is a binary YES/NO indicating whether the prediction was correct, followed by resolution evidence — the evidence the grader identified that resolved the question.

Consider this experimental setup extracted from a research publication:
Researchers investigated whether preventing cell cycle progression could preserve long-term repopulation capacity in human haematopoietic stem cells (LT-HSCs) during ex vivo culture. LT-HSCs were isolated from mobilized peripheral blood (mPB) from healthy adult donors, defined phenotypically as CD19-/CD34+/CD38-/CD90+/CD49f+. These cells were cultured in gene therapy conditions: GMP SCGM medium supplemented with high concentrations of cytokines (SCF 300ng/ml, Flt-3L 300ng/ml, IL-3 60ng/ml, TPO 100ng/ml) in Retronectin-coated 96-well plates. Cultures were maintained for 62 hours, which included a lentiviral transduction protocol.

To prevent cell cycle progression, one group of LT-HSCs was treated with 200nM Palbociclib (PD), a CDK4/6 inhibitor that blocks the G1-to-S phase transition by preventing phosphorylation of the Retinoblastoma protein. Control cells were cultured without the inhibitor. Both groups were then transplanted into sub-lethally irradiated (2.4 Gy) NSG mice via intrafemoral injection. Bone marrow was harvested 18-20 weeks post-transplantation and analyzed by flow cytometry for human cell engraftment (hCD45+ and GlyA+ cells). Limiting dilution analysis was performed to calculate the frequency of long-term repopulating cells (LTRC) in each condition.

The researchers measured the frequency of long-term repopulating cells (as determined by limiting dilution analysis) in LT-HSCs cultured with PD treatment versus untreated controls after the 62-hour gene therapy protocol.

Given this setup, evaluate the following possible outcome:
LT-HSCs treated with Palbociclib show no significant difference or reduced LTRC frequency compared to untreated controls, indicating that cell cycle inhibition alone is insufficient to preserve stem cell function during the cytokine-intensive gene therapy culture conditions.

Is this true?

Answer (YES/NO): YES